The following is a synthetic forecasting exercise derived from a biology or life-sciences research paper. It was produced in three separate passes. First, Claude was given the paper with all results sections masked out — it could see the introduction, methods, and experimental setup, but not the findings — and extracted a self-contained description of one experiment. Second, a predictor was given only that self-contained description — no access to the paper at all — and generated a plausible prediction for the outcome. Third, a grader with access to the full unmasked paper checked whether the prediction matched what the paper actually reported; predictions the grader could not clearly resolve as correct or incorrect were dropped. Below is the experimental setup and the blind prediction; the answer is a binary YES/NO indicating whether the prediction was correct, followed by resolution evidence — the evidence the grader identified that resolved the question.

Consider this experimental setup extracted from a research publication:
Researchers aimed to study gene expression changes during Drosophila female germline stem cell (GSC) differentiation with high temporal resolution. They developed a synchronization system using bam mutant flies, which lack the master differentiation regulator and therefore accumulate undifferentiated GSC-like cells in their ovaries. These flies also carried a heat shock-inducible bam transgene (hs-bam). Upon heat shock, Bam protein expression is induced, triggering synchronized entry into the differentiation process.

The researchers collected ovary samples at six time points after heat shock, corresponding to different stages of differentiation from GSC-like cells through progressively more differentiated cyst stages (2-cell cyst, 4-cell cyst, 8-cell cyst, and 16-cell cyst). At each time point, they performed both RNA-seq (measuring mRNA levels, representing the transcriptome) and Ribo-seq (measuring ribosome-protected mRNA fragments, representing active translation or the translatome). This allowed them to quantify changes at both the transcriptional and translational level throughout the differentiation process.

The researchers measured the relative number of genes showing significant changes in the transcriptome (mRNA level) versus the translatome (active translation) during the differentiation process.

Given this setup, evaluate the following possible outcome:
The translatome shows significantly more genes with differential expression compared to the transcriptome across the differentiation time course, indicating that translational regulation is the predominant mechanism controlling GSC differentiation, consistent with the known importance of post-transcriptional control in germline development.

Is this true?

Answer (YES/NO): YES